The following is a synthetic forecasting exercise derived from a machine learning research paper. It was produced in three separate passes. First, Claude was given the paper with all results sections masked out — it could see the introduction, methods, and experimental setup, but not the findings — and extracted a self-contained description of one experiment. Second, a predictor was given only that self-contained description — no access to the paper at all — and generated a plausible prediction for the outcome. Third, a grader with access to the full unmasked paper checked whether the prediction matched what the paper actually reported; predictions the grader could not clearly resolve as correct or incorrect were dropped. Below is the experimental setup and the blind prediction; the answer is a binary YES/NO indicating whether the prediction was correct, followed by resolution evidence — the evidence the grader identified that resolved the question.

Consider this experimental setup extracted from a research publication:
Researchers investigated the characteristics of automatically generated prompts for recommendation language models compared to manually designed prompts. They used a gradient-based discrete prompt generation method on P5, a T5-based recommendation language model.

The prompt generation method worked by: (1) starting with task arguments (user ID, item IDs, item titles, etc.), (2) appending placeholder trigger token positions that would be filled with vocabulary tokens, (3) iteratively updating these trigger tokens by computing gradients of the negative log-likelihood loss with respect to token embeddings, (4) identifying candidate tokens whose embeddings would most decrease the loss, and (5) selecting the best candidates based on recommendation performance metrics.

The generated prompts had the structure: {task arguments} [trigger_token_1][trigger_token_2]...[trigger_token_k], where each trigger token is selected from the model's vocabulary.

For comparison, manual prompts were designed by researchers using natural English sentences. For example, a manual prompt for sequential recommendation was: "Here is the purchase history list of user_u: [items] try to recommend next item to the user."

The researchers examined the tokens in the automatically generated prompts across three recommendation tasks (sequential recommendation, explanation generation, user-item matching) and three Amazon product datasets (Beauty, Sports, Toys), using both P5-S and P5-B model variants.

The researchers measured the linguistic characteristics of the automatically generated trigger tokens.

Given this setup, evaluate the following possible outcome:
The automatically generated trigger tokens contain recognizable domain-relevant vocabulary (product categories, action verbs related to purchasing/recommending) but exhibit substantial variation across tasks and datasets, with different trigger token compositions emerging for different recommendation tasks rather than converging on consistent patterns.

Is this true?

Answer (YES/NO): NO